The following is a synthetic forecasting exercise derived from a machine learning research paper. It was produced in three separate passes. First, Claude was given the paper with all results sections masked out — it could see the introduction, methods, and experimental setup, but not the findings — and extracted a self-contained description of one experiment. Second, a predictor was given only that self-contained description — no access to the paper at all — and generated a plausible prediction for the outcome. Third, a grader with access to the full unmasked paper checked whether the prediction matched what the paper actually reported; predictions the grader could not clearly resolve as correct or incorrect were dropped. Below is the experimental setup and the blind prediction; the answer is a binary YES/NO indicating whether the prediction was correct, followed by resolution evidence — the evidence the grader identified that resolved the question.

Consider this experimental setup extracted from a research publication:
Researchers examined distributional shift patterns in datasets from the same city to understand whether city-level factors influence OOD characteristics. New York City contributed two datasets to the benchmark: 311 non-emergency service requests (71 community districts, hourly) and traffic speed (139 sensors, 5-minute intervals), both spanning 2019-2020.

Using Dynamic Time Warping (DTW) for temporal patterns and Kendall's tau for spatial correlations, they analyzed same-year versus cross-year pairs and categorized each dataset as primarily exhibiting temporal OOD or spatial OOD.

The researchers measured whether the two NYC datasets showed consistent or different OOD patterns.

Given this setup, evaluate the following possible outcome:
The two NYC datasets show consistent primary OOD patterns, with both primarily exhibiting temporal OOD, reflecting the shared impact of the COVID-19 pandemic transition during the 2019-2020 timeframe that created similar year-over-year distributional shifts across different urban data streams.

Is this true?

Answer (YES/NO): NO